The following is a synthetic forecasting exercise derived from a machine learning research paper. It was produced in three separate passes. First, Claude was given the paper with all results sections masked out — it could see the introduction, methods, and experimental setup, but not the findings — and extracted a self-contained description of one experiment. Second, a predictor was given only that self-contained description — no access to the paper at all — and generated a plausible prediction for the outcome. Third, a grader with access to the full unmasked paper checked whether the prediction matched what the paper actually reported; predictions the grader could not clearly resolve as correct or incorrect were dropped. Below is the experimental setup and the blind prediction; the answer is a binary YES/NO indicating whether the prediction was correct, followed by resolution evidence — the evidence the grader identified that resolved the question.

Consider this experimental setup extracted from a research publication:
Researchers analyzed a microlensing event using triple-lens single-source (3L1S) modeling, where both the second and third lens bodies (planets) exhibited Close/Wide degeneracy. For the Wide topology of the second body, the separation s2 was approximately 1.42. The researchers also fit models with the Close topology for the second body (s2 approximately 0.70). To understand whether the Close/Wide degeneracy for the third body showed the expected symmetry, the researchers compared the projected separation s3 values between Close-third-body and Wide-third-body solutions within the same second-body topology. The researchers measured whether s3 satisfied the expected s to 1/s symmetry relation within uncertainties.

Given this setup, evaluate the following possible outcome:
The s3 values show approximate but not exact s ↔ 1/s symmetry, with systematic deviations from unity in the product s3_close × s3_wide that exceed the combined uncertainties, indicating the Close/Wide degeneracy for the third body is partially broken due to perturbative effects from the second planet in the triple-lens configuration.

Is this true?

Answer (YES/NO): NO